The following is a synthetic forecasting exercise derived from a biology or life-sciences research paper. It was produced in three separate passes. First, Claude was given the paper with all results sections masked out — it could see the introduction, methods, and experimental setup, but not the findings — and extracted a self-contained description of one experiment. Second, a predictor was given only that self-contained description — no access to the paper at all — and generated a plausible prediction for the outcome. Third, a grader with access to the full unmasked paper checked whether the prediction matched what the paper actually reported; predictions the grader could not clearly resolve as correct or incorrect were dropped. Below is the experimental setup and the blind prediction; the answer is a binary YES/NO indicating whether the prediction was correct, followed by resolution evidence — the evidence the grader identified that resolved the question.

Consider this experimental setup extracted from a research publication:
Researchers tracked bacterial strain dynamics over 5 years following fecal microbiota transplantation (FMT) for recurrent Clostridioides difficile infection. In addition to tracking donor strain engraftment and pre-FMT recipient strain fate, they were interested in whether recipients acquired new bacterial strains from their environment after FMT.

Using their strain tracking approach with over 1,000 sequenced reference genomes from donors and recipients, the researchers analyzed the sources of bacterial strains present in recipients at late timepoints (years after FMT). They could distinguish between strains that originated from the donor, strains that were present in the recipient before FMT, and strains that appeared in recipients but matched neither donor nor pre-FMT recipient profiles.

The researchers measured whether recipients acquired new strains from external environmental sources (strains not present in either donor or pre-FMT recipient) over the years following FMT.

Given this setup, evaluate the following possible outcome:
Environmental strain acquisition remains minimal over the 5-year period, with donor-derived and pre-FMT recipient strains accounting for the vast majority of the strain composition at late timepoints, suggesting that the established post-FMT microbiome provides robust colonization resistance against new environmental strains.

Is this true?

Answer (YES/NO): NO